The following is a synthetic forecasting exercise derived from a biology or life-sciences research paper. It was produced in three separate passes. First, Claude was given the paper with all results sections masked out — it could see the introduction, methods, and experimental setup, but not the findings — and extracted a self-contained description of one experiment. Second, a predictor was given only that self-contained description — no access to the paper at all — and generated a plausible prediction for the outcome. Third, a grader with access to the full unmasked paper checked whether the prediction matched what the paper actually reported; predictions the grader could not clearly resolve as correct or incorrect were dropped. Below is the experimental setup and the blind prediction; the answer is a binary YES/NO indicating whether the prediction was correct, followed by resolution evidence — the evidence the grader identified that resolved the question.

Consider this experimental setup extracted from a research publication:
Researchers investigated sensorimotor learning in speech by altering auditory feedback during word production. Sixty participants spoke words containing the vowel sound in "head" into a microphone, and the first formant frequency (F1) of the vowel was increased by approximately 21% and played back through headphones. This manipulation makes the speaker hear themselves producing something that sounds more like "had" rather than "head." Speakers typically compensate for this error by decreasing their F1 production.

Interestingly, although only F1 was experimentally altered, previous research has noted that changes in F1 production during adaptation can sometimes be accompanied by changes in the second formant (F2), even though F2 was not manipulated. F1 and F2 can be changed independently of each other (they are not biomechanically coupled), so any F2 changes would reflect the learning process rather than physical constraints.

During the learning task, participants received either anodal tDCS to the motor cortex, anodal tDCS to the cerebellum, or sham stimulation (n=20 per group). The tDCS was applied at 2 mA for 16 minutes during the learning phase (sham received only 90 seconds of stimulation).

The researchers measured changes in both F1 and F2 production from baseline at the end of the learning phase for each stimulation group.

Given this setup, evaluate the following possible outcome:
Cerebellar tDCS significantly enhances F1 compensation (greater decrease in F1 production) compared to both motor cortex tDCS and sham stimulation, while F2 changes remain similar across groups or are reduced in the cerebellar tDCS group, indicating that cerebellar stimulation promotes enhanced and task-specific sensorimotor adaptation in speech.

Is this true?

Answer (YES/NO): NO